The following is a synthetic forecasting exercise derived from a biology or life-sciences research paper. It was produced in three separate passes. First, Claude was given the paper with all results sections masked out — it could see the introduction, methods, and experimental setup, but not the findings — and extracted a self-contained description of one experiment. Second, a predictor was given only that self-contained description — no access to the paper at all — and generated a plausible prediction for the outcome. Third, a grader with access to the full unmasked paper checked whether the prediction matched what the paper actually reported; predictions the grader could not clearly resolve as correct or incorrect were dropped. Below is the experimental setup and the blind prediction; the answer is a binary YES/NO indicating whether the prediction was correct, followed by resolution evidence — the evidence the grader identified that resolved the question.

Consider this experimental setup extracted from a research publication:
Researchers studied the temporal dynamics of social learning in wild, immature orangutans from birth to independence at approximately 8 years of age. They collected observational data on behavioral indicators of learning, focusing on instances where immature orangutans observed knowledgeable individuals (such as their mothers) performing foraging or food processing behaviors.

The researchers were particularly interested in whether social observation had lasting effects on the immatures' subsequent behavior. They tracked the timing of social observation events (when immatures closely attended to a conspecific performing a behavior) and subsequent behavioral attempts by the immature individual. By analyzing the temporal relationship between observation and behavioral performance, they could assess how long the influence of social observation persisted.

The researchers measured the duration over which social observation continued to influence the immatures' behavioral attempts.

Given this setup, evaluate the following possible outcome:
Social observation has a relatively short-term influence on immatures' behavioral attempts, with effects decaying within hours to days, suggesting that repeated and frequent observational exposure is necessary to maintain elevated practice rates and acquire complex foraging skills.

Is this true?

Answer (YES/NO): YES